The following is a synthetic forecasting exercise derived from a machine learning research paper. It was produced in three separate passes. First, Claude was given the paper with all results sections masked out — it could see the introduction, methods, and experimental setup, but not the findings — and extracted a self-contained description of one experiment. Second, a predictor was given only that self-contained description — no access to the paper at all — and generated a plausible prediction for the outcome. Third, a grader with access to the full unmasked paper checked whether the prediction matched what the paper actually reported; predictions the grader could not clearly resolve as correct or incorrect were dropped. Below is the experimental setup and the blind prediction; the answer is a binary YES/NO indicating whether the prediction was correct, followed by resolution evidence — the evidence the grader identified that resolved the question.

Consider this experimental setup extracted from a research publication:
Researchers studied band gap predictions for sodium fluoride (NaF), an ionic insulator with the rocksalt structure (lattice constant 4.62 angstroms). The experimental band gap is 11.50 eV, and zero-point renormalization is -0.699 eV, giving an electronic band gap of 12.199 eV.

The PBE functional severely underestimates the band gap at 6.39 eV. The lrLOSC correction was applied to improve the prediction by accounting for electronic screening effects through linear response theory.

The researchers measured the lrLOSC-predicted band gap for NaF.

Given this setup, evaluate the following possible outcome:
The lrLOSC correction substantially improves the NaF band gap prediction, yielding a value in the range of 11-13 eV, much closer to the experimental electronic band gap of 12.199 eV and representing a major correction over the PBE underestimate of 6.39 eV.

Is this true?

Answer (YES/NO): YES